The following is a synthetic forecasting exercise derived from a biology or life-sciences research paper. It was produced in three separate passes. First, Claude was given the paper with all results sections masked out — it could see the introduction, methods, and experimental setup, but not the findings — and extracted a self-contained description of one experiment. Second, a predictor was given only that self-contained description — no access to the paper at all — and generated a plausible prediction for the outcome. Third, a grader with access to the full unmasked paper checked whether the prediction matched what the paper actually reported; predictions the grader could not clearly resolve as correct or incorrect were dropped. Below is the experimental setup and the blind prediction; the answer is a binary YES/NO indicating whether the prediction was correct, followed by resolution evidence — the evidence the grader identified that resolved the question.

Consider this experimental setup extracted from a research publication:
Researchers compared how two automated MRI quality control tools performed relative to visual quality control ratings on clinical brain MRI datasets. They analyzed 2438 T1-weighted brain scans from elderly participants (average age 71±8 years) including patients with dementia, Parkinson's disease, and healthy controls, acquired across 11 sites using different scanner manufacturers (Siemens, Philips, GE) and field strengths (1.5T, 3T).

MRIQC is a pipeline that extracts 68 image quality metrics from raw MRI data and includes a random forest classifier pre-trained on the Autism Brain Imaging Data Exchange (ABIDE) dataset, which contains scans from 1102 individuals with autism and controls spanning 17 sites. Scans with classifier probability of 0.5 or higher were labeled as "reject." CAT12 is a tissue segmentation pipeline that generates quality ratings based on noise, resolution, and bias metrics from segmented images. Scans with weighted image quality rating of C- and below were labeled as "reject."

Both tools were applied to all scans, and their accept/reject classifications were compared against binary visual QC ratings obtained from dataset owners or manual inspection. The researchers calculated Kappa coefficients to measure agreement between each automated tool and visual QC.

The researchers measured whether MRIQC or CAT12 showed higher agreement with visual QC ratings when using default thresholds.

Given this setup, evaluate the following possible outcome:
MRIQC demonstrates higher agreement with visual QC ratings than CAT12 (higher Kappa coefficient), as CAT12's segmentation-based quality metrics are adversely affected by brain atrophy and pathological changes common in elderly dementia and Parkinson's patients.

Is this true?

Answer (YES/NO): YES